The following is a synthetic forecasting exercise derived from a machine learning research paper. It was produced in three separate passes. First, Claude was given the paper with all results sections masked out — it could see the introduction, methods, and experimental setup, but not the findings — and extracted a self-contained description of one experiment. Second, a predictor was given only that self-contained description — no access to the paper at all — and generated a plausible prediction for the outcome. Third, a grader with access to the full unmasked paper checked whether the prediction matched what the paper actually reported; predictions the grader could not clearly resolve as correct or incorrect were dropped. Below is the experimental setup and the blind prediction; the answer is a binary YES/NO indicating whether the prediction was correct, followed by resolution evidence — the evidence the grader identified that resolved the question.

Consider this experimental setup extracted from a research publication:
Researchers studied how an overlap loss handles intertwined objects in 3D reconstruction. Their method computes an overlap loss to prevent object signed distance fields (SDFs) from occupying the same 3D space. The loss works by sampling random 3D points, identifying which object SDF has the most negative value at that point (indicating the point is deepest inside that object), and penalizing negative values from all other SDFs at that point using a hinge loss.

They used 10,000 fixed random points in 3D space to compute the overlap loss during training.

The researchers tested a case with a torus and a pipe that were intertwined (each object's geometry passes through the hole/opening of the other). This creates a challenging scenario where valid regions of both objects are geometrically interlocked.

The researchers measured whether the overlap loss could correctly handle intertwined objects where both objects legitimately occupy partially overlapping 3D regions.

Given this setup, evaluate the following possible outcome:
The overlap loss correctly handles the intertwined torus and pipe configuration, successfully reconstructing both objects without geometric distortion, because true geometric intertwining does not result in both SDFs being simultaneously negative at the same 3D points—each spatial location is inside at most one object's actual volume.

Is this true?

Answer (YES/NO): NO